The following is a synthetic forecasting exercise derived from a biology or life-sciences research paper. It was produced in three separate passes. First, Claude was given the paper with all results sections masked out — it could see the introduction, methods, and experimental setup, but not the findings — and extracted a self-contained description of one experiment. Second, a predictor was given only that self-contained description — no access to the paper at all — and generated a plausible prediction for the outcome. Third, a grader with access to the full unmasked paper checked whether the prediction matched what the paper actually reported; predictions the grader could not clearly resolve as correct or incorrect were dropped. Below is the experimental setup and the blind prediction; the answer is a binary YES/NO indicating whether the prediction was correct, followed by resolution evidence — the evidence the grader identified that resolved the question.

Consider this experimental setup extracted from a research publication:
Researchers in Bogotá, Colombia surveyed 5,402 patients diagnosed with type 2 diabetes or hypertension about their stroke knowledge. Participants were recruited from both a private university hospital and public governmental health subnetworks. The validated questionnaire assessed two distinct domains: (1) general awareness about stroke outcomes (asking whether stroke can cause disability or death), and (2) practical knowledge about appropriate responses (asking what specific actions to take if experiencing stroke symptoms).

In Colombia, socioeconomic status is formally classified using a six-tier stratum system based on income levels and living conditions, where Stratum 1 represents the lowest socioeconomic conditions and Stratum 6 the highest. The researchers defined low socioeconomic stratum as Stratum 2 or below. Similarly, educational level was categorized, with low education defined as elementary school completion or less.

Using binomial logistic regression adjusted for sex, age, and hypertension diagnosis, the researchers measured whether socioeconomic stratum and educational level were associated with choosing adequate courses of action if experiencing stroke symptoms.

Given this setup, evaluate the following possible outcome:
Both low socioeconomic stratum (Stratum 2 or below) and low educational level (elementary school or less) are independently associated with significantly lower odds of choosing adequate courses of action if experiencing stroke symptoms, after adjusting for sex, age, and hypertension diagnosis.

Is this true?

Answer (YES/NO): NO